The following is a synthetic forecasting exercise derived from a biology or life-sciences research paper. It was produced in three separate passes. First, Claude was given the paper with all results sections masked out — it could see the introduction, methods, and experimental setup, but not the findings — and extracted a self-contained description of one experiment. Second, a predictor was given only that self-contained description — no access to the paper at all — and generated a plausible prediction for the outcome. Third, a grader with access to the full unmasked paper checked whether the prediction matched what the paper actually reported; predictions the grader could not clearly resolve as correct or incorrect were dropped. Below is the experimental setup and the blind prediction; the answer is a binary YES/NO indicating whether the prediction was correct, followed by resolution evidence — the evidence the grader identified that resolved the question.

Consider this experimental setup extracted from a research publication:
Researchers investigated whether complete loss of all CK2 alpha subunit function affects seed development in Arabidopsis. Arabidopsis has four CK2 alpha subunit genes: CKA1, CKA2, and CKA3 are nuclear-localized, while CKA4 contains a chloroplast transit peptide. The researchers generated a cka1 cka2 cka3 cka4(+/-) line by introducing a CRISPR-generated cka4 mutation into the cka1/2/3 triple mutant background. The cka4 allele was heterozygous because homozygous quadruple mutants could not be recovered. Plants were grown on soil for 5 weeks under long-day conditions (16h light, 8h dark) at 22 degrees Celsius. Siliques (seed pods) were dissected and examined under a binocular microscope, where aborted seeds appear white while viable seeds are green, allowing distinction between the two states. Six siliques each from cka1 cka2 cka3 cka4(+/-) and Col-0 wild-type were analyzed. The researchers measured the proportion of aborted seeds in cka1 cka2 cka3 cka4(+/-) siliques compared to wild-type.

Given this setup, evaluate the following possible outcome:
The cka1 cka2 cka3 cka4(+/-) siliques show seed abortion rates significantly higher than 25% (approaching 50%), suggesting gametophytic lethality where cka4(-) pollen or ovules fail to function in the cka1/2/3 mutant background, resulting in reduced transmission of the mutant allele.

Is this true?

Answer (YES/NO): NO